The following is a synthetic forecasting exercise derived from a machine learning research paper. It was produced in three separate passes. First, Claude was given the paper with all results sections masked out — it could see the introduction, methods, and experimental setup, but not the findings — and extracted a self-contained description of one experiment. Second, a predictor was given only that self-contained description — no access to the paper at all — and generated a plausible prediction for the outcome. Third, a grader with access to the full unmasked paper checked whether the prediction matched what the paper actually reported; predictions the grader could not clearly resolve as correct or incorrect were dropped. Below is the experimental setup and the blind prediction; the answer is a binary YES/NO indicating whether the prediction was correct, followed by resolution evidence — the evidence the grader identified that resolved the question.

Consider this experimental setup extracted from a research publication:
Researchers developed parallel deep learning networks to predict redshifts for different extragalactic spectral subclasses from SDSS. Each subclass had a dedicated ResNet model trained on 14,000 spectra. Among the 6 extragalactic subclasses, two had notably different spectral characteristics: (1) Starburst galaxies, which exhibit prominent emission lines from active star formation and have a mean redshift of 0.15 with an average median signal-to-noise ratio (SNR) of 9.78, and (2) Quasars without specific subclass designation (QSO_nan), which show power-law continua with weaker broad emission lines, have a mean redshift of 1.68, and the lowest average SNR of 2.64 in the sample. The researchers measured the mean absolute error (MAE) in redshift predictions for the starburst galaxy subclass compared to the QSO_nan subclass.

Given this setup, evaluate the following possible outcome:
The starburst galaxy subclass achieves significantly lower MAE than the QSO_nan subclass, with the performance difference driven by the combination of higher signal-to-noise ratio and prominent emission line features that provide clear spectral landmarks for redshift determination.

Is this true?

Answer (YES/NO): YES